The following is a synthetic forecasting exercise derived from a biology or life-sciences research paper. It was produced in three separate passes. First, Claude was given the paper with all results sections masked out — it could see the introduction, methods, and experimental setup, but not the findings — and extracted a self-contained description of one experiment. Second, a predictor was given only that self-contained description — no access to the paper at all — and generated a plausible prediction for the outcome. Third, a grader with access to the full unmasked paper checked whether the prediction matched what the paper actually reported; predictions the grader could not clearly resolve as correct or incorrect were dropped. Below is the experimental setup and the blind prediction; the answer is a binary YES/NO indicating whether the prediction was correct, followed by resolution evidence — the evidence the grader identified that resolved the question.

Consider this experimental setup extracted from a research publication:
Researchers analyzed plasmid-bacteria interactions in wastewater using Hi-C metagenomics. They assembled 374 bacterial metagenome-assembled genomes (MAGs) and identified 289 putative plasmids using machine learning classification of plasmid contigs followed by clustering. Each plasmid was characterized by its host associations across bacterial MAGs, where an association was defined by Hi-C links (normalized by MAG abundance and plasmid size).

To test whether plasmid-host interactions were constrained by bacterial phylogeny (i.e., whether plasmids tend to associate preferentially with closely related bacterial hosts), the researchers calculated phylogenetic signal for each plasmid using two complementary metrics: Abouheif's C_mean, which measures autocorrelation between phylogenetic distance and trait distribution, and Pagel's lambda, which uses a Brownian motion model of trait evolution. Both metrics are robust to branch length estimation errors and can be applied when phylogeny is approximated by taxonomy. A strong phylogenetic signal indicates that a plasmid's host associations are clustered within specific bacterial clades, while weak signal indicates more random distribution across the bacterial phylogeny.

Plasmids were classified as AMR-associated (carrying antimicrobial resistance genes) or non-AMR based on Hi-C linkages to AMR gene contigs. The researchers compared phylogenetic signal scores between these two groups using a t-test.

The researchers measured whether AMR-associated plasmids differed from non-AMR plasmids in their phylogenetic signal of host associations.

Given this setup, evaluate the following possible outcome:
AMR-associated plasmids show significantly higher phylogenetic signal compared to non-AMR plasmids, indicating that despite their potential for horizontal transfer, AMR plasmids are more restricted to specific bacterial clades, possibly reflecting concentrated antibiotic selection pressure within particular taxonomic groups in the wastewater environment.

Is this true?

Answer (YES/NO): YES